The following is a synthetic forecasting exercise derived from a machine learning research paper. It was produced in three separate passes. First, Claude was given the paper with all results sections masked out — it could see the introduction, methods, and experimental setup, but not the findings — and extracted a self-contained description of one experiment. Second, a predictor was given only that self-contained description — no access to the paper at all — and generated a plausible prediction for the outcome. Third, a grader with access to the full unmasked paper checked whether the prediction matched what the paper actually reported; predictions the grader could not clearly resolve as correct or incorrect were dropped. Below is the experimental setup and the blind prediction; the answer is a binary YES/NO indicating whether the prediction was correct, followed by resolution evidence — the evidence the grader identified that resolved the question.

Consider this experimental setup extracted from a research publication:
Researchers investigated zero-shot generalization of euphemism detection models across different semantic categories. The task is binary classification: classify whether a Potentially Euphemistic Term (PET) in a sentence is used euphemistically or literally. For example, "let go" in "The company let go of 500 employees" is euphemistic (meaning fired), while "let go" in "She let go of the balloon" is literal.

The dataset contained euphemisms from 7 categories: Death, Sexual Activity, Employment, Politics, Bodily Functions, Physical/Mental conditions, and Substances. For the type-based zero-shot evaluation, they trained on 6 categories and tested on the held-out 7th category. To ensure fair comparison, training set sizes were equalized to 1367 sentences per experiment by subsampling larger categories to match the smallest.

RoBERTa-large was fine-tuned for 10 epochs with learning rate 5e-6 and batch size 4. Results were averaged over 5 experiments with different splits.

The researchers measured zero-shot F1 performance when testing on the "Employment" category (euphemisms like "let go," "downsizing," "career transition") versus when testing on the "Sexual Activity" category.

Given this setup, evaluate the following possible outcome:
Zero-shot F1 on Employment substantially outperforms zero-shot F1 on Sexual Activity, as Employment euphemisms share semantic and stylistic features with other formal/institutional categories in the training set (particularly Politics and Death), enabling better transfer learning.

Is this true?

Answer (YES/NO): YES